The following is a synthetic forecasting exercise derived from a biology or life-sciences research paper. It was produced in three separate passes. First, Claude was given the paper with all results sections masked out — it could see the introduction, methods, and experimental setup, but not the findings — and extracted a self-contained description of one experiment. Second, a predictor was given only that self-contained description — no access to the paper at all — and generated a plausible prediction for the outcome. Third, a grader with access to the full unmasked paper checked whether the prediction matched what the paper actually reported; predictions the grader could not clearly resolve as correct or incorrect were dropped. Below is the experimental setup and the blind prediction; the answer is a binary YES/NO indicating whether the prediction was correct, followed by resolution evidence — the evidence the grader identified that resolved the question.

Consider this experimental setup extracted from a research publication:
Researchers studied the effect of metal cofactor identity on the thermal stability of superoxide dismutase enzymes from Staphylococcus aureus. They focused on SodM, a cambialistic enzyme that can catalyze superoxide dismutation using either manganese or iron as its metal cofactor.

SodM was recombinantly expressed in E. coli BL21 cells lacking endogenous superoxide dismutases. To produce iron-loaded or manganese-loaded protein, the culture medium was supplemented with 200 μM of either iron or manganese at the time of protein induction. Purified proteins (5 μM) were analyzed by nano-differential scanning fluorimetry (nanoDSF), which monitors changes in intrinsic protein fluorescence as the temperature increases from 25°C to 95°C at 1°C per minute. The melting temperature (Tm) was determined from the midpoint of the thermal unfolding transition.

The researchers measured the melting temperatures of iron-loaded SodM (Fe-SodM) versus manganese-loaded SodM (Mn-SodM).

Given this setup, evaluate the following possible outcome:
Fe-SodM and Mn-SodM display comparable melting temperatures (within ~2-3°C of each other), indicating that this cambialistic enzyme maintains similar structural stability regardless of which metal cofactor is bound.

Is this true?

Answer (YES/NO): NO